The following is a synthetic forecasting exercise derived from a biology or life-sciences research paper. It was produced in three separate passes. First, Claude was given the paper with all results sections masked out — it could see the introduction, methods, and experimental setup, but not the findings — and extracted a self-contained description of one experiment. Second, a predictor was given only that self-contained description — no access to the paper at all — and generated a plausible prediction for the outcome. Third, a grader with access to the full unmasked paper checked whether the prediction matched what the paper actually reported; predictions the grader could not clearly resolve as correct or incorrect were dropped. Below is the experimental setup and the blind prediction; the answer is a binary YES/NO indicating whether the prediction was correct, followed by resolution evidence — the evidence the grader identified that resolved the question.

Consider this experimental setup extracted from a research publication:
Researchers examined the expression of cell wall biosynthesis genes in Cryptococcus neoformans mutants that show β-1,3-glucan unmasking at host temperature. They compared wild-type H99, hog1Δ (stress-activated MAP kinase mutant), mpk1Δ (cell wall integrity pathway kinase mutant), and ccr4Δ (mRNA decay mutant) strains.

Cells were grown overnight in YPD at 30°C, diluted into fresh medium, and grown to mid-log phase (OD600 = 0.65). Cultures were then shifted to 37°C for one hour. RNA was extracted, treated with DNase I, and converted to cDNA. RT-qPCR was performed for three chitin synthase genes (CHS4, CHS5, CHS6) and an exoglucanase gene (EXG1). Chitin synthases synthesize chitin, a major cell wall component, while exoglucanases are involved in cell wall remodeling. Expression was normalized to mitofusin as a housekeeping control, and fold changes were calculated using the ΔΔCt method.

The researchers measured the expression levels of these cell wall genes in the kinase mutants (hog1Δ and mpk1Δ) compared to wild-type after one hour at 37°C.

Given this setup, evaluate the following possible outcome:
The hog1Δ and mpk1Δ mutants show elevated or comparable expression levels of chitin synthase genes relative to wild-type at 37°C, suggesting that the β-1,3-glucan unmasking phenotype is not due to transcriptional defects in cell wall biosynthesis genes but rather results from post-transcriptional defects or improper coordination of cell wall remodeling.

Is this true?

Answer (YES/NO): NO